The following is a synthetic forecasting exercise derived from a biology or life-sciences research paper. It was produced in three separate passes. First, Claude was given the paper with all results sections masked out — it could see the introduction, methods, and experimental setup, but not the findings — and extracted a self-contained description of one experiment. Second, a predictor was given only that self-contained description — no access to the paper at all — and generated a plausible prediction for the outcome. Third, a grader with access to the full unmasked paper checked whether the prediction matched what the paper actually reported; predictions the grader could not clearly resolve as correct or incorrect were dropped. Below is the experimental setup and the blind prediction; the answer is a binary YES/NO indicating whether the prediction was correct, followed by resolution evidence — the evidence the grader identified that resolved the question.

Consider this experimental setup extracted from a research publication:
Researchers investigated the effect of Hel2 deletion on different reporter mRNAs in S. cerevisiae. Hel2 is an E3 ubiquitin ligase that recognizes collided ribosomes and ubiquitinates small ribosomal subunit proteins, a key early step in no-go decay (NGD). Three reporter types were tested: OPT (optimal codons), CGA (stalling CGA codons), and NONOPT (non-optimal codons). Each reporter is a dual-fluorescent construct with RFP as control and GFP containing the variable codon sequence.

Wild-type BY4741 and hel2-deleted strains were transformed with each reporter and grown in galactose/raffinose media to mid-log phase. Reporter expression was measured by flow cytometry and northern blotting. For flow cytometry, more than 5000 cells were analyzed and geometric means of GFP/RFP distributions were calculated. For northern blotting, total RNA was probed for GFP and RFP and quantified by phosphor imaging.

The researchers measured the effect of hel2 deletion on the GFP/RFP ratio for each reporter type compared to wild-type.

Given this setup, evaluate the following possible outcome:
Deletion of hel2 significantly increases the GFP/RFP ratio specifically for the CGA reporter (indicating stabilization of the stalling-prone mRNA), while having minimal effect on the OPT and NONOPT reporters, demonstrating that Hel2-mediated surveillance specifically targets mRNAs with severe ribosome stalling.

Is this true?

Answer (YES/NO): NO